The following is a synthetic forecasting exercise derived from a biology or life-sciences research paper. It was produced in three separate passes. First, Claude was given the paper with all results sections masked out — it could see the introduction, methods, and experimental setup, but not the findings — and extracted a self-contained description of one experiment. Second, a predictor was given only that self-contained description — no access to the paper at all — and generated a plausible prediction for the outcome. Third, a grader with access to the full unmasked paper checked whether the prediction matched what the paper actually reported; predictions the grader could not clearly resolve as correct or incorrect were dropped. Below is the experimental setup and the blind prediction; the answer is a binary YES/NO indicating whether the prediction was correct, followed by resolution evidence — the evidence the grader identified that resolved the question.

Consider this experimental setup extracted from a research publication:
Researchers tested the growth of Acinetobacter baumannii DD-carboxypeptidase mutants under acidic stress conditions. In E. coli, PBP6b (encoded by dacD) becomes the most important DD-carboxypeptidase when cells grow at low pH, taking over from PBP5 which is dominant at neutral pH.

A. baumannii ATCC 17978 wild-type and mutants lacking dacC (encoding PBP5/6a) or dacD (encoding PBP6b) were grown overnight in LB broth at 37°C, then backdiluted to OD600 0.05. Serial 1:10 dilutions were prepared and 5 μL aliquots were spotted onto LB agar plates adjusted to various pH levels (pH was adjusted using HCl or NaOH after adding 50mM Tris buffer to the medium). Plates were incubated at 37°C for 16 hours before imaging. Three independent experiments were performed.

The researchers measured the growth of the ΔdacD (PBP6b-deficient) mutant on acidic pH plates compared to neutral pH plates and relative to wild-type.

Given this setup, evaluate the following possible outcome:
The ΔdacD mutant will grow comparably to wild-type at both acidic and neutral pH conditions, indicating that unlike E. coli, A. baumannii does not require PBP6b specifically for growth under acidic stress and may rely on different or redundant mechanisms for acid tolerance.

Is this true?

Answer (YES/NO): NO